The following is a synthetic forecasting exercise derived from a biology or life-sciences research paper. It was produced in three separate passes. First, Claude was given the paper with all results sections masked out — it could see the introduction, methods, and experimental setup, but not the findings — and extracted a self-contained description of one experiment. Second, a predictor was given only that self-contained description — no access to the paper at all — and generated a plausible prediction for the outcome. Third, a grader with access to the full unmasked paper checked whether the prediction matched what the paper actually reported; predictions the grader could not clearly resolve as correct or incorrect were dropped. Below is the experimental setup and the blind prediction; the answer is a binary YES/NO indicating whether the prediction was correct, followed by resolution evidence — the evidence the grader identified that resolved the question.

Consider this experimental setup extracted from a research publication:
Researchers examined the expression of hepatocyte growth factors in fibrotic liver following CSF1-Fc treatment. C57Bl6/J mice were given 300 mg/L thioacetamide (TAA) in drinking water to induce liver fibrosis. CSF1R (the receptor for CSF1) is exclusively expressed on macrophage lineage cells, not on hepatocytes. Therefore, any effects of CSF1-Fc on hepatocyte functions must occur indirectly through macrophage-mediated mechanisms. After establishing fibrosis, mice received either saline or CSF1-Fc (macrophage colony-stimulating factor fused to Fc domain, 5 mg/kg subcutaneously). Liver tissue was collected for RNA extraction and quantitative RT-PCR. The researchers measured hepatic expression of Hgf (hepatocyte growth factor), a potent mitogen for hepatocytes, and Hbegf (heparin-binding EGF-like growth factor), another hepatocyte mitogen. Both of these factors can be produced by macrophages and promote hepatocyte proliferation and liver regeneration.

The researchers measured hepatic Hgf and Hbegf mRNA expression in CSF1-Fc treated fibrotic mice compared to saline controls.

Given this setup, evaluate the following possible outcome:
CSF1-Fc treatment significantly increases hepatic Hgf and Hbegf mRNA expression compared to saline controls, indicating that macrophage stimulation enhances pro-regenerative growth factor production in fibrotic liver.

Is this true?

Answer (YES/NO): NO